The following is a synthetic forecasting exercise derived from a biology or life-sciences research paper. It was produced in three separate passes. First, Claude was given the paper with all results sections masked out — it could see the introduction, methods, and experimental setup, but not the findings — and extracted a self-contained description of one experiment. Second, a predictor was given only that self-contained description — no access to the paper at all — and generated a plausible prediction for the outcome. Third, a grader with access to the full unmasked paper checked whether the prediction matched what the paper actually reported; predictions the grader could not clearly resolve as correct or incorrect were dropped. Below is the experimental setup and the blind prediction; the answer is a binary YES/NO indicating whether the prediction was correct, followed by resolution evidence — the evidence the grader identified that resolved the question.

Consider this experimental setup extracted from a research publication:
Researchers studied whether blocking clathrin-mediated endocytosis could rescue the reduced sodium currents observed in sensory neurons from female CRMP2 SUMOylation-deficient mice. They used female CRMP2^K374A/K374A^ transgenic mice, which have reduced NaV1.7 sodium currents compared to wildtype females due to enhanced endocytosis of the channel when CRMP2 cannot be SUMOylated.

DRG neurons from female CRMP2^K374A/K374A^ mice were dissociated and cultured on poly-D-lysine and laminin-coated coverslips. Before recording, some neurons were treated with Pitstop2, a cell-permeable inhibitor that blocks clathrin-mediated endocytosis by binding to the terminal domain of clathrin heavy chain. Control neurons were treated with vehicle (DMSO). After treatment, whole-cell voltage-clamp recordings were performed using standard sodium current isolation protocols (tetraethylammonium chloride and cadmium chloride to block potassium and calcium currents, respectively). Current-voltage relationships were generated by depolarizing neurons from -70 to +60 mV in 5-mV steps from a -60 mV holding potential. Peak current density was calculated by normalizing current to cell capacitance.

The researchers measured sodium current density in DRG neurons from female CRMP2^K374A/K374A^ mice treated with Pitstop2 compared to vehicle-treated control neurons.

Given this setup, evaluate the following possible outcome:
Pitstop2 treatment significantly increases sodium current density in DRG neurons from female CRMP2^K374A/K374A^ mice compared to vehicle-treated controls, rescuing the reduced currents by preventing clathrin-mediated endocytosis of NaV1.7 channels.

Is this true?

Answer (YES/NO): YES